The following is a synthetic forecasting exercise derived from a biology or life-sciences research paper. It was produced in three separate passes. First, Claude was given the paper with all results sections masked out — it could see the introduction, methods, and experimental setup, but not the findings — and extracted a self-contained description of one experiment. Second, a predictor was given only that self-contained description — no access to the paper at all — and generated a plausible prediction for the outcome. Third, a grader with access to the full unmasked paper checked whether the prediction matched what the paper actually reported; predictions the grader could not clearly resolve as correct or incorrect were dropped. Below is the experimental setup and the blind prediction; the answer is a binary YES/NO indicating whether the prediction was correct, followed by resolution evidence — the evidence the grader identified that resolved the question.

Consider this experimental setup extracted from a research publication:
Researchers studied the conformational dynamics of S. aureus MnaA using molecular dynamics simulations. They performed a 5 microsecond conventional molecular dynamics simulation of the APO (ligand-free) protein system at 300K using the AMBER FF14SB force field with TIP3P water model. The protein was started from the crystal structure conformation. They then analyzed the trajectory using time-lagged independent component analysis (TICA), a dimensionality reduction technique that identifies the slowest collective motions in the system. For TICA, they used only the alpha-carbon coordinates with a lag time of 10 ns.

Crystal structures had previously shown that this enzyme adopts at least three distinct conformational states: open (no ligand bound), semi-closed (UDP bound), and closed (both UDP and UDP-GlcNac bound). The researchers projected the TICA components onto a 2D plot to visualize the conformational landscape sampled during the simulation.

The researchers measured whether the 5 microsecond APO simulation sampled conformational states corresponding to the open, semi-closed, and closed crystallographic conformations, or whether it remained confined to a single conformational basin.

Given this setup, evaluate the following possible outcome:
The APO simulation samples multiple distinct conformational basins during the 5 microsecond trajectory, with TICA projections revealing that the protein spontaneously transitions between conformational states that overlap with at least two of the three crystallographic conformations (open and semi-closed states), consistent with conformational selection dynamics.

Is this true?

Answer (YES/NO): NO